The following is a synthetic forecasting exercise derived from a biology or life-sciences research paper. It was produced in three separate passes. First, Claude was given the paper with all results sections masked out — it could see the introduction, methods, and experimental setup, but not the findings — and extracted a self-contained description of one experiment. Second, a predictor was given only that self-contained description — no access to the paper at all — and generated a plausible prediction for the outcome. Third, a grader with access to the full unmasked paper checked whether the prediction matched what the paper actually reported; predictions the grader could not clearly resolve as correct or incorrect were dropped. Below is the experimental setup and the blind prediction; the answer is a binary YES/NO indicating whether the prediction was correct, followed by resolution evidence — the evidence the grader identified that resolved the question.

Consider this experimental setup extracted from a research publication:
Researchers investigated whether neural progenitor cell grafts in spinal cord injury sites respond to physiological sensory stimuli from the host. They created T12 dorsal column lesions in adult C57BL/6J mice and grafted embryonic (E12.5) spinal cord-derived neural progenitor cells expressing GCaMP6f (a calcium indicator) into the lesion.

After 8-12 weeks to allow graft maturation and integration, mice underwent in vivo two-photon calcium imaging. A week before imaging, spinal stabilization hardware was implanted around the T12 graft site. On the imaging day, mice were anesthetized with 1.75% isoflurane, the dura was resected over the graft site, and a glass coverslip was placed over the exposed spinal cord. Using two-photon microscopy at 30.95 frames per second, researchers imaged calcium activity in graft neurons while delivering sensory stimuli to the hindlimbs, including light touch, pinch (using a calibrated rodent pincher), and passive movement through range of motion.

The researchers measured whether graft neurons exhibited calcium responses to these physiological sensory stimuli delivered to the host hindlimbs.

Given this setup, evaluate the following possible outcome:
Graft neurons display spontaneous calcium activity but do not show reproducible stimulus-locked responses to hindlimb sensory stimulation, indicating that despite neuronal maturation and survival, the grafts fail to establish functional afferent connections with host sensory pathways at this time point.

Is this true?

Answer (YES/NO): NO